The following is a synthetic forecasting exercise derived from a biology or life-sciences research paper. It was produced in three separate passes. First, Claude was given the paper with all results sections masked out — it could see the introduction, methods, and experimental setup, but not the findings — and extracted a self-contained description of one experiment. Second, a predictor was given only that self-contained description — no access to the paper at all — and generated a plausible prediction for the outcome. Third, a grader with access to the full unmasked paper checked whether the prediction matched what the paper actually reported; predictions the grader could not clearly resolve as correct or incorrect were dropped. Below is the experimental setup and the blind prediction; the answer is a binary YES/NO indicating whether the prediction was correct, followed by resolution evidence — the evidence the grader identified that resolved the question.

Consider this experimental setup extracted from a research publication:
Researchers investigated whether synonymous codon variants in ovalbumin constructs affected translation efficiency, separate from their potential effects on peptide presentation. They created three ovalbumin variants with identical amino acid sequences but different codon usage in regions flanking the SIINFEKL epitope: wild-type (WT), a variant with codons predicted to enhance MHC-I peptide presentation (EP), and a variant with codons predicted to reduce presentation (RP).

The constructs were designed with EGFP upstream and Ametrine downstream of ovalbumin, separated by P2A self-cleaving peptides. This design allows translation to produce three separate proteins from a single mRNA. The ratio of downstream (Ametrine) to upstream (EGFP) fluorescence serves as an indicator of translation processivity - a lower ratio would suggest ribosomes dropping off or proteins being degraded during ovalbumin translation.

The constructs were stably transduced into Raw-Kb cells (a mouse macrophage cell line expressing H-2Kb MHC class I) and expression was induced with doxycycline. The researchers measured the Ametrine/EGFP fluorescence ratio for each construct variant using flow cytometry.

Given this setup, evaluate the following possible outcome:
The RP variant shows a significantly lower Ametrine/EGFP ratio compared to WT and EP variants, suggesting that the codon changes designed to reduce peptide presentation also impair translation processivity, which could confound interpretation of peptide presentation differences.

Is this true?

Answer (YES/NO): NO